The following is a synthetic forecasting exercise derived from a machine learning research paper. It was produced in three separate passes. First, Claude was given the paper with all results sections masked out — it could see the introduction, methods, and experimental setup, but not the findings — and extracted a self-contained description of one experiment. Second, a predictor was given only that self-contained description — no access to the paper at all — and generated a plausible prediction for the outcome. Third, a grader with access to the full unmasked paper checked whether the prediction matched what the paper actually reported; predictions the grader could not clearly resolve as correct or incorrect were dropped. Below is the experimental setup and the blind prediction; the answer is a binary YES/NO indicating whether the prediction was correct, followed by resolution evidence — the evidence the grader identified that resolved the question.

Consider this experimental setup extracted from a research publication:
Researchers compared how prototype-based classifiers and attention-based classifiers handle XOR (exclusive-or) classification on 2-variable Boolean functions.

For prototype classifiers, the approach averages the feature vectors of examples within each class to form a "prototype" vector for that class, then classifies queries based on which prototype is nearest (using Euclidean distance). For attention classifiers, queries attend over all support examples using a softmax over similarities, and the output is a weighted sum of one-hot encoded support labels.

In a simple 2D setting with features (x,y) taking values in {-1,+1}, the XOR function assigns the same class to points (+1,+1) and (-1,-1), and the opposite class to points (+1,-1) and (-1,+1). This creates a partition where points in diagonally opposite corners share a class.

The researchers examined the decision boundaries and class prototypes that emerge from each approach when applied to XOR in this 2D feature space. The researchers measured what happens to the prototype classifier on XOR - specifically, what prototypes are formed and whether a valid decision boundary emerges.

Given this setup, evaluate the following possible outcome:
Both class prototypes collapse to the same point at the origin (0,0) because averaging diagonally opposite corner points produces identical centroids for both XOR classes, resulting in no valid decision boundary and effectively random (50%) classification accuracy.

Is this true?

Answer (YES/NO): YES